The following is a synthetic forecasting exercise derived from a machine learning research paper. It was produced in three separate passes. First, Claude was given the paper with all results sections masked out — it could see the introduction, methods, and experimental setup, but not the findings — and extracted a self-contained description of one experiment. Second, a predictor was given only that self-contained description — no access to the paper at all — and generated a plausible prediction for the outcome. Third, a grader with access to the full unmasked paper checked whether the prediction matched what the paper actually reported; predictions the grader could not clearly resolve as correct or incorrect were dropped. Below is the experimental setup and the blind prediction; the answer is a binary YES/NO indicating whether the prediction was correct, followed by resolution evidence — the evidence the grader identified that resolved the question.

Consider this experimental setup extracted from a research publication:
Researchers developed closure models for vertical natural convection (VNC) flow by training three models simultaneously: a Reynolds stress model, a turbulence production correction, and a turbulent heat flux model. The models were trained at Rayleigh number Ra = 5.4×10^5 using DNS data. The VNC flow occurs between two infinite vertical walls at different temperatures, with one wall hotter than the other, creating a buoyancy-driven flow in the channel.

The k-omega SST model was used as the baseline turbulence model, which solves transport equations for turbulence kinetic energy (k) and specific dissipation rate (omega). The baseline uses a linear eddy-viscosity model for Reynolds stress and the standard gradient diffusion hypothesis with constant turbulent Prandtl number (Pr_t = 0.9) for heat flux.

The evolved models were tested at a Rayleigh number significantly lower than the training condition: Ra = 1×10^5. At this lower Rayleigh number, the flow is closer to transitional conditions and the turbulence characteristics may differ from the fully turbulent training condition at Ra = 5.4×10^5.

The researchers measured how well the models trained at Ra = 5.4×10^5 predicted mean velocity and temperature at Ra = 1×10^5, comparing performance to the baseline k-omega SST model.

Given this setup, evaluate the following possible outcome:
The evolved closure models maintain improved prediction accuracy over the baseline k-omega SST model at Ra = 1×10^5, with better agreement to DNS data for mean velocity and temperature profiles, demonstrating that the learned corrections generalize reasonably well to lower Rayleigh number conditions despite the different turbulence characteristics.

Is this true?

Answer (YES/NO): YES